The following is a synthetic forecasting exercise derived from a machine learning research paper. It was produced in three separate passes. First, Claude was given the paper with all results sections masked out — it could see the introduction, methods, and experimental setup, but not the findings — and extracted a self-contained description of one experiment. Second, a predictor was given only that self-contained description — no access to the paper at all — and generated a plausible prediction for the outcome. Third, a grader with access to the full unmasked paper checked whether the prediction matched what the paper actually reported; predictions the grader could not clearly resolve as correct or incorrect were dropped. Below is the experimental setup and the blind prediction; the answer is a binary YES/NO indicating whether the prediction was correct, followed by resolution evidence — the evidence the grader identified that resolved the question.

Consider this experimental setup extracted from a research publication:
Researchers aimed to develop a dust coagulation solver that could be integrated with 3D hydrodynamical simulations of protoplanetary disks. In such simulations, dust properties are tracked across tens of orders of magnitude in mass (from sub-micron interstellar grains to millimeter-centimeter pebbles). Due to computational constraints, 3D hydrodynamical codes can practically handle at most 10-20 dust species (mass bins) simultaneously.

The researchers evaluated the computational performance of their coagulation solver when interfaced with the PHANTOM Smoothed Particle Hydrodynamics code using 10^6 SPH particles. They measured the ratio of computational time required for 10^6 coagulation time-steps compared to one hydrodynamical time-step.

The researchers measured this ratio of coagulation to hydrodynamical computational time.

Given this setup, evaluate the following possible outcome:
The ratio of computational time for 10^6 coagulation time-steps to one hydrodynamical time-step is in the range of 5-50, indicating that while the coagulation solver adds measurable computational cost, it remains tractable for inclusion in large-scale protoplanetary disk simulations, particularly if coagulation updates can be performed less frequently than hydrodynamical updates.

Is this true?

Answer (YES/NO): NO